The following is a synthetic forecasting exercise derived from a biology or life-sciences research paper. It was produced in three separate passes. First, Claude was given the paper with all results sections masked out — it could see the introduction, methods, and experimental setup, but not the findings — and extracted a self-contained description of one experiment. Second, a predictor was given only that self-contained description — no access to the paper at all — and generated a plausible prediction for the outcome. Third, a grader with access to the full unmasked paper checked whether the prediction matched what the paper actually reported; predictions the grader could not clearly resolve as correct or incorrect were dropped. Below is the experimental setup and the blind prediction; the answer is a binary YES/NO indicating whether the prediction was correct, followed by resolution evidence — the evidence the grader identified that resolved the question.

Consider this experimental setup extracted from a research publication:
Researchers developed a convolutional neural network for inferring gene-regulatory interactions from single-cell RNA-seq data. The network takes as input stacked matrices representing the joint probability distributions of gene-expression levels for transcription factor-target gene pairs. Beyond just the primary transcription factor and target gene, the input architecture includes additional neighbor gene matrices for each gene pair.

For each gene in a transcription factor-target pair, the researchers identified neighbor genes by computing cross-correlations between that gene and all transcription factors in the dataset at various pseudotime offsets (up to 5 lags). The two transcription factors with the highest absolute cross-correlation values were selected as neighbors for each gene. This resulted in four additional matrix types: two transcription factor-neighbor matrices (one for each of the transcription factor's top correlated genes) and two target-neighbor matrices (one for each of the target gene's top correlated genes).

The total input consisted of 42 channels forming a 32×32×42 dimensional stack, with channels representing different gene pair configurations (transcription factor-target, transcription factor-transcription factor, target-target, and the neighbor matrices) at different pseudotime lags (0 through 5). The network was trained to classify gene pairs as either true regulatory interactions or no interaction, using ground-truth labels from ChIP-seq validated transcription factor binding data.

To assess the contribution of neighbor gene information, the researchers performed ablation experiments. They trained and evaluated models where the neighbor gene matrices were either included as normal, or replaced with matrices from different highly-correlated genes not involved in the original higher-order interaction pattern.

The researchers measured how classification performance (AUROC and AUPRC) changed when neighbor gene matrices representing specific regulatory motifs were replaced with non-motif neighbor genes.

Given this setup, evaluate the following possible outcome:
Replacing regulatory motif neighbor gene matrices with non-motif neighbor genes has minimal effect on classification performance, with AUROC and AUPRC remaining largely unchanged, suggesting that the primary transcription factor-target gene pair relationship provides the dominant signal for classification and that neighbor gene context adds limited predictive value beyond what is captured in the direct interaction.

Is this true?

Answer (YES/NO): NO